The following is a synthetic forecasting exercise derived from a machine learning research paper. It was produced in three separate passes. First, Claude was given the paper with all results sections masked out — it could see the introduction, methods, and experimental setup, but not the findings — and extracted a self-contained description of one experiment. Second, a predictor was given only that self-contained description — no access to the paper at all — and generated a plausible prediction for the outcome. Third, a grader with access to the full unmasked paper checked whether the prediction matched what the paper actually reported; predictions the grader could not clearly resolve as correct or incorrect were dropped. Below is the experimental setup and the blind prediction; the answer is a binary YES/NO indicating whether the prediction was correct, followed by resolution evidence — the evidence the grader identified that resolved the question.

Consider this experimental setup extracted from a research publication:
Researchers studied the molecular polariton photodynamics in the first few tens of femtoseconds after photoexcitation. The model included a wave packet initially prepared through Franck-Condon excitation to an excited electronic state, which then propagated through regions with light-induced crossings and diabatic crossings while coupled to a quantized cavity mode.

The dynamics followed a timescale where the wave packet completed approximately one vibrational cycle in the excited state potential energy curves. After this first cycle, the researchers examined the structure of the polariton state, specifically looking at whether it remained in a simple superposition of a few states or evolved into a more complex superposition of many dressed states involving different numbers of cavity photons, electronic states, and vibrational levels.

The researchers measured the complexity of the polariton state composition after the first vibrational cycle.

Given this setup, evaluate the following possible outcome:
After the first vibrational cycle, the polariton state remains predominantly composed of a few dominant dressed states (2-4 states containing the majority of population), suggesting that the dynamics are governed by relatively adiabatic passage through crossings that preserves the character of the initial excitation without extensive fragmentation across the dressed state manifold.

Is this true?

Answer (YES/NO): NO